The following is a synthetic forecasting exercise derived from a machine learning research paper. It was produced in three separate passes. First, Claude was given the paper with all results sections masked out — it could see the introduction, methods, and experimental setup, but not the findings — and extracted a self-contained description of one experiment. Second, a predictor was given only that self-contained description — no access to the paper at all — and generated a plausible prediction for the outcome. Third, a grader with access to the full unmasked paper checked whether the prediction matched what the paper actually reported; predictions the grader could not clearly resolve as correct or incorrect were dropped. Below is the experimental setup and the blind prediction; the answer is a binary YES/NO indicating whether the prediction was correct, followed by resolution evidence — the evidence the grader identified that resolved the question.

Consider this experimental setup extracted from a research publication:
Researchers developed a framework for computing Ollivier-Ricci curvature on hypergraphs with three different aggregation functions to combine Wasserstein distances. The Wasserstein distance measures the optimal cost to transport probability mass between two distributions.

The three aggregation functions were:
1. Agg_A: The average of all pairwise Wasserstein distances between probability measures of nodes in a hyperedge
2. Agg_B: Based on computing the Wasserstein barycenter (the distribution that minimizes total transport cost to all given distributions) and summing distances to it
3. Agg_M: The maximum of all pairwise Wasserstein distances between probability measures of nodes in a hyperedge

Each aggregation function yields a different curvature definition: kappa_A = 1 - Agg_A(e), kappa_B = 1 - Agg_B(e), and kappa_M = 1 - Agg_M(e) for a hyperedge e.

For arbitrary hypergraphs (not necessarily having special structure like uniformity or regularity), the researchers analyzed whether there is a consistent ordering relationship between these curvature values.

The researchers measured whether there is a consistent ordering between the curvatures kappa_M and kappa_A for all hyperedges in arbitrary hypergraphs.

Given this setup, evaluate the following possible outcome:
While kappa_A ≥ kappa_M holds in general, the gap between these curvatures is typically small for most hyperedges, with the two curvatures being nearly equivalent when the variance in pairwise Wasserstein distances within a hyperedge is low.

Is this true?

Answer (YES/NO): NO